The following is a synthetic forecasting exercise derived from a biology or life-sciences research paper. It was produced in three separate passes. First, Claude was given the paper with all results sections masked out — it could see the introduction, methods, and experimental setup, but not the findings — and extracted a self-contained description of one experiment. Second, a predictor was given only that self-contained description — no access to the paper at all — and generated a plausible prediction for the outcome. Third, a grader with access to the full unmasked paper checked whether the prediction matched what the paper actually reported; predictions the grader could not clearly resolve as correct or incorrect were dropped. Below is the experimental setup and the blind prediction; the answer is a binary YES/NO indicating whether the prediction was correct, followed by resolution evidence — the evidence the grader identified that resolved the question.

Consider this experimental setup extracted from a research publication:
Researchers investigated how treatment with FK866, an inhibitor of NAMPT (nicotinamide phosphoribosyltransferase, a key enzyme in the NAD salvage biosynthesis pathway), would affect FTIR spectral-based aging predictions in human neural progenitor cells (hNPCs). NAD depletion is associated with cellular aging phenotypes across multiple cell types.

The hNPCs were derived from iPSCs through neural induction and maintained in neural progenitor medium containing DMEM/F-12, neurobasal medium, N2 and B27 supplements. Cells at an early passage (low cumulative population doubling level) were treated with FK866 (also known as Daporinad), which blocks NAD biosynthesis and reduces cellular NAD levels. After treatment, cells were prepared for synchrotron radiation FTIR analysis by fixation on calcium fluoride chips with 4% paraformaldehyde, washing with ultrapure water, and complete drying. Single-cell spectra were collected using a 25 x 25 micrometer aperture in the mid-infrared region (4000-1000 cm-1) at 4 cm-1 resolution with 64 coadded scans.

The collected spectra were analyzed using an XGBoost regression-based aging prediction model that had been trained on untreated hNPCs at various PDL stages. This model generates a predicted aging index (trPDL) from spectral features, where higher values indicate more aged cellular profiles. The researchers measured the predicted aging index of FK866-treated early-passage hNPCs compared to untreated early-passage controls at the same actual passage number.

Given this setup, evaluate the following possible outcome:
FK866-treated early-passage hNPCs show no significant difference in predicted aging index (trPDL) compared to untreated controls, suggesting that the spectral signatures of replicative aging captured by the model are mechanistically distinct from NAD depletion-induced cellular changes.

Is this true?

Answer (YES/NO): NO